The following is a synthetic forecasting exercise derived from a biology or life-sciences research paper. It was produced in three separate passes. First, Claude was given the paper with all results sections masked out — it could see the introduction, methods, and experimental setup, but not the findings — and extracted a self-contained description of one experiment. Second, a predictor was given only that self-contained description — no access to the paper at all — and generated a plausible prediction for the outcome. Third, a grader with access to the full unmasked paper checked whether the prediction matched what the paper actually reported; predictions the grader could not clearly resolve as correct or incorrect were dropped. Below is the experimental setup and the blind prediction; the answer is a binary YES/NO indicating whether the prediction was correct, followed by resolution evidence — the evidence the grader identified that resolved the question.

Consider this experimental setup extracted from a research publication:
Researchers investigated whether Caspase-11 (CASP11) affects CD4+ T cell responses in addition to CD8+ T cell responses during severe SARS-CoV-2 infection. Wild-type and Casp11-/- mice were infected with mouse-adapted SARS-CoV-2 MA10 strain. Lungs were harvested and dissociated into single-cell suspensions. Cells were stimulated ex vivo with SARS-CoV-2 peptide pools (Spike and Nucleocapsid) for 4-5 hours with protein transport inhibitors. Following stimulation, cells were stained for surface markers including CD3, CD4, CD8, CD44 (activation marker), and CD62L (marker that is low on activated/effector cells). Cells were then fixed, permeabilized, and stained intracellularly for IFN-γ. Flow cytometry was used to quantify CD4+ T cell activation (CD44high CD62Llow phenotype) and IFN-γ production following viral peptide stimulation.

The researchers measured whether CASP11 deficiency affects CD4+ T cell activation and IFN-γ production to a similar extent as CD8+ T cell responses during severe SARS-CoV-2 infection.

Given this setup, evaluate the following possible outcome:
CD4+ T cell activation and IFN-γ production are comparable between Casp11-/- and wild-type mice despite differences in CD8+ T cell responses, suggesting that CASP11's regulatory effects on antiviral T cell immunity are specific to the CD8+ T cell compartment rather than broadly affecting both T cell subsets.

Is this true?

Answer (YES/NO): YES